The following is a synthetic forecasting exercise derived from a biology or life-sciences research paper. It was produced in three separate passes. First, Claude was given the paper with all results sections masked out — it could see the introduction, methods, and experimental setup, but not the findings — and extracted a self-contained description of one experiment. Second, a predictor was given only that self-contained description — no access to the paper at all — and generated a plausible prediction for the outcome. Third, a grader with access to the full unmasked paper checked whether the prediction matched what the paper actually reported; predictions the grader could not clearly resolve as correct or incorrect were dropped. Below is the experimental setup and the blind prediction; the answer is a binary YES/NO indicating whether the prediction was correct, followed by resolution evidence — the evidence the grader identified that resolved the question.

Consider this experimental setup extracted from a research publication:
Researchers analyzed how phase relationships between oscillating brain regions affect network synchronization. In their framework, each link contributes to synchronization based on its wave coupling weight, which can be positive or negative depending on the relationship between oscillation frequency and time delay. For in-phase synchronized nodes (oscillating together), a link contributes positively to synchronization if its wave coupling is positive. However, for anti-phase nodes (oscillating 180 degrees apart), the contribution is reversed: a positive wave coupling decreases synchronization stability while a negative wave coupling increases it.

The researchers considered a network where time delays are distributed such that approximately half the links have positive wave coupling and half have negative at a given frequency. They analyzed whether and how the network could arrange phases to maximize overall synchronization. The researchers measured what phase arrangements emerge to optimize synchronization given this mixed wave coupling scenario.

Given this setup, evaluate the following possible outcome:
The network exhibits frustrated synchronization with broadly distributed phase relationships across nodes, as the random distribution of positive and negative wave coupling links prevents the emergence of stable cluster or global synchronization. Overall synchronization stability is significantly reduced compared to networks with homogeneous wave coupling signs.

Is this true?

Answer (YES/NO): NO